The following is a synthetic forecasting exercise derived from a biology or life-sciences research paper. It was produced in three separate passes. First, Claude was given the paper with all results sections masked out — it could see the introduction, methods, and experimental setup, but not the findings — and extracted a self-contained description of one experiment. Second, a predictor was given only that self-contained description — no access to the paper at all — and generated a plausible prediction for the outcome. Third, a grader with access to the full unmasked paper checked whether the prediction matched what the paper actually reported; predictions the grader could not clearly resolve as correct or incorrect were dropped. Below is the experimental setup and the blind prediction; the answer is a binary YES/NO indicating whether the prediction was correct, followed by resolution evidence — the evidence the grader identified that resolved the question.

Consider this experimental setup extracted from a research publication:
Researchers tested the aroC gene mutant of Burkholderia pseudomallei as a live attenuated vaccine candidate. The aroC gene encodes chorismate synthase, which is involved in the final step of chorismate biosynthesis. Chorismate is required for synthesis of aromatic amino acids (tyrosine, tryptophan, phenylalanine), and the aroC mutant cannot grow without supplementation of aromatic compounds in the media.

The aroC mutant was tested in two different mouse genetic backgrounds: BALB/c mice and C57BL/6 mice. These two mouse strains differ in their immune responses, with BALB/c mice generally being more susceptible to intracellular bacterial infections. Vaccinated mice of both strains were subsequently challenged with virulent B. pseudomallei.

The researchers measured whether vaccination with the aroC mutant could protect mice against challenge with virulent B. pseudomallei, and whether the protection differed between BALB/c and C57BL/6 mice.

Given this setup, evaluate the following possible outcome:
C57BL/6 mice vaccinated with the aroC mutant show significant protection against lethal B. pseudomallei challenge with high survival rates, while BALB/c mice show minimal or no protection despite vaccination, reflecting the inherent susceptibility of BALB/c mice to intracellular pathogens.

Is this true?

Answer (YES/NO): YES